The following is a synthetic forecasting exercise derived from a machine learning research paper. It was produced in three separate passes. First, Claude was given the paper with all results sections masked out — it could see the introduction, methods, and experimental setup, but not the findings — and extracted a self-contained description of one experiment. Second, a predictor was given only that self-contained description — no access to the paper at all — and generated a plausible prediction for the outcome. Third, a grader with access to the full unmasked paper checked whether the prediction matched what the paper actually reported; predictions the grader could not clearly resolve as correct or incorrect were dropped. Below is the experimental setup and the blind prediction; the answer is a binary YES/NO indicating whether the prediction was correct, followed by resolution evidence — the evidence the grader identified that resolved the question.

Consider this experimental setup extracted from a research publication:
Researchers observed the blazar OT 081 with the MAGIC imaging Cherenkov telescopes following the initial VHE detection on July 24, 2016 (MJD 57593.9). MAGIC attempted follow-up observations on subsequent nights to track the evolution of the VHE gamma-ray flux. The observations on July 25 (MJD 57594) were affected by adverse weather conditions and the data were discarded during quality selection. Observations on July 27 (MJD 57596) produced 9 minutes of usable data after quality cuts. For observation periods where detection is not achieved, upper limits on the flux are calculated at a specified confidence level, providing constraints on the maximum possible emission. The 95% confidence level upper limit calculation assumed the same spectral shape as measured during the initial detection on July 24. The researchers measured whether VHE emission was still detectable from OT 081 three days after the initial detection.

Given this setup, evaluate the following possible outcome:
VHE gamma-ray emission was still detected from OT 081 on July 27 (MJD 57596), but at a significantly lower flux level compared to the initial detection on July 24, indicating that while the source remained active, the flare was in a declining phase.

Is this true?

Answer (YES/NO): NO